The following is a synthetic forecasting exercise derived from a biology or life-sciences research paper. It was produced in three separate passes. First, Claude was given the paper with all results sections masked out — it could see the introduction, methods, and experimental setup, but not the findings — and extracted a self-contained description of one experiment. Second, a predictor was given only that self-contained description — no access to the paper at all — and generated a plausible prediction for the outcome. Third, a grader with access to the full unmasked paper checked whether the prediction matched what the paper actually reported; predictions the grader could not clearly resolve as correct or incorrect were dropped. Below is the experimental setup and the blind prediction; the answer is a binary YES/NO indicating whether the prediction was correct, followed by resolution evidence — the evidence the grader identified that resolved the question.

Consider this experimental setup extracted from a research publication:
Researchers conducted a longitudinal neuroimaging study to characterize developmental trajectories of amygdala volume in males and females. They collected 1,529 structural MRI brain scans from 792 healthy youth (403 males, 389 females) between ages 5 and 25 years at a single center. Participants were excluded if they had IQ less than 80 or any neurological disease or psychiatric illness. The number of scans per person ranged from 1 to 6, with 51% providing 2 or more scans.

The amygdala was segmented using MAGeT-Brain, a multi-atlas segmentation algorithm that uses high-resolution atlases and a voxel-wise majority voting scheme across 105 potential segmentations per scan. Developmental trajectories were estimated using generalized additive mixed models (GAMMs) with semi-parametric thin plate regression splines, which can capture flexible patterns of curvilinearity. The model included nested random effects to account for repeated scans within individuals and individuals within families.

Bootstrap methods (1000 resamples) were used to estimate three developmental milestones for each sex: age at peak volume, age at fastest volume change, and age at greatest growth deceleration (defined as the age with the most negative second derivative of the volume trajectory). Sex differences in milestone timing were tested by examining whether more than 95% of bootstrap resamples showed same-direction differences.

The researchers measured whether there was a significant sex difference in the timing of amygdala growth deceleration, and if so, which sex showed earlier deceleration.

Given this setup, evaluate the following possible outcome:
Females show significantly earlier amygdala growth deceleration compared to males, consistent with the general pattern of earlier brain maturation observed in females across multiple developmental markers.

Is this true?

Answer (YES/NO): YES